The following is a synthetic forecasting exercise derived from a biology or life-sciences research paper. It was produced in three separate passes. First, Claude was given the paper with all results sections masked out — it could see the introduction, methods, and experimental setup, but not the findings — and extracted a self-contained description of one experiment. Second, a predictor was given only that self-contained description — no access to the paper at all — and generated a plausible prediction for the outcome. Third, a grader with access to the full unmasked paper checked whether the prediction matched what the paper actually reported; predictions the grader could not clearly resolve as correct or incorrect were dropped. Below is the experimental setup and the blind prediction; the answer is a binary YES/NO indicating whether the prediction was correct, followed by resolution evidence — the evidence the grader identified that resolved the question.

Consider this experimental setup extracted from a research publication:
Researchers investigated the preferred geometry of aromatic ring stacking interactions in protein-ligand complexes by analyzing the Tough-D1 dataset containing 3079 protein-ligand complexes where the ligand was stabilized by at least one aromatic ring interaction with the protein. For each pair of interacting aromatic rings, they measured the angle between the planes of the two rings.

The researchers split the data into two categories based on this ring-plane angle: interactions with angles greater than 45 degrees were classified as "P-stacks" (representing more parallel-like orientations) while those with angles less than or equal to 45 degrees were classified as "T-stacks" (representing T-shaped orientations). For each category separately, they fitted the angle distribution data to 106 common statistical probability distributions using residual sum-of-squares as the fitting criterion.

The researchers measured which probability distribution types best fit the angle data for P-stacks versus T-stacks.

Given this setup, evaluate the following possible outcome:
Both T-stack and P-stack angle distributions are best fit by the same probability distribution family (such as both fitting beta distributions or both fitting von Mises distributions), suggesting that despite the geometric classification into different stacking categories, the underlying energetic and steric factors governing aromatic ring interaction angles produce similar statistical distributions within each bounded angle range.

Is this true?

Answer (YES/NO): YES